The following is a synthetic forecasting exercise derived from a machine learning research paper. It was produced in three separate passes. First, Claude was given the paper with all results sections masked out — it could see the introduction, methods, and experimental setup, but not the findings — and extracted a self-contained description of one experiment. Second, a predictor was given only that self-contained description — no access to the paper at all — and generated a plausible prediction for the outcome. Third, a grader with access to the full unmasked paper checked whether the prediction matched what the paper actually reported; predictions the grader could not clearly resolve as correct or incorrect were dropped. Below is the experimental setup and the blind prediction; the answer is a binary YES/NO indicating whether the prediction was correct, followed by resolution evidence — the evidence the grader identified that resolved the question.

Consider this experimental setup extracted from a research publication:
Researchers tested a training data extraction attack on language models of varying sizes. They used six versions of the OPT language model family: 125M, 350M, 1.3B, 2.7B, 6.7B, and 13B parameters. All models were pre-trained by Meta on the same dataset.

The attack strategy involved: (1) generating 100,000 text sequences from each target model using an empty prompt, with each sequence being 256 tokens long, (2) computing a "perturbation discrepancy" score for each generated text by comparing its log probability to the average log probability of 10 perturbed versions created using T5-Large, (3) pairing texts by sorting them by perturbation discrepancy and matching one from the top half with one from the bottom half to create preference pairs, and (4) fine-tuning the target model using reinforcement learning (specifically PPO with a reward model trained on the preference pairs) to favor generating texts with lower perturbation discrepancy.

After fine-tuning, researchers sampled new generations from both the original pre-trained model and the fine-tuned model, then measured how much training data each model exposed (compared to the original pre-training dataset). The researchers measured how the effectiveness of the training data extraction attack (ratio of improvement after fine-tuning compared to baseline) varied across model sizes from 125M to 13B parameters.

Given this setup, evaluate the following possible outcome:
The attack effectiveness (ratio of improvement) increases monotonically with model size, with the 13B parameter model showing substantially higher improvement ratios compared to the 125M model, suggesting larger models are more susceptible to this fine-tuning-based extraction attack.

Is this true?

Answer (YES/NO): NO